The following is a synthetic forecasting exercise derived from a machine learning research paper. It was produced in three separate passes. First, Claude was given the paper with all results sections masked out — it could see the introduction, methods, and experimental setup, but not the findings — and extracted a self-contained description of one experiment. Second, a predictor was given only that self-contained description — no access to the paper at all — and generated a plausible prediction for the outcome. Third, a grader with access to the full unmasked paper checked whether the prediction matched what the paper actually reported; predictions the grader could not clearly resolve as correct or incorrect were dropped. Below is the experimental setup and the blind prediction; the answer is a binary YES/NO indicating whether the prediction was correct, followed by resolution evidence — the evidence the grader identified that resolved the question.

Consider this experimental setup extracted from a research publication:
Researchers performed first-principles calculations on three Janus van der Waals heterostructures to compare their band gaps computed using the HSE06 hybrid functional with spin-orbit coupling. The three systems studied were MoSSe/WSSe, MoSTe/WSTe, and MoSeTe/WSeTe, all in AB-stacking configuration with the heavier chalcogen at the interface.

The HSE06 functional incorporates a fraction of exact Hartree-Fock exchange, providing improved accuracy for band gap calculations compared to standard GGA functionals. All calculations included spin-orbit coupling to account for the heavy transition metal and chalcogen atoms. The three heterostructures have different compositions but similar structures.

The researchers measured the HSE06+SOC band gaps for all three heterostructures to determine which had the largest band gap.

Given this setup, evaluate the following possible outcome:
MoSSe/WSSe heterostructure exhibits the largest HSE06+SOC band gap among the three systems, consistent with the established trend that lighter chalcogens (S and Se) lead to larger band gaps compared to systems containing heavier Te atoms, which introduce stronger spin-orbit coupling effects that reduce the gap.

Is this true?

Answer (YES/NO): YES